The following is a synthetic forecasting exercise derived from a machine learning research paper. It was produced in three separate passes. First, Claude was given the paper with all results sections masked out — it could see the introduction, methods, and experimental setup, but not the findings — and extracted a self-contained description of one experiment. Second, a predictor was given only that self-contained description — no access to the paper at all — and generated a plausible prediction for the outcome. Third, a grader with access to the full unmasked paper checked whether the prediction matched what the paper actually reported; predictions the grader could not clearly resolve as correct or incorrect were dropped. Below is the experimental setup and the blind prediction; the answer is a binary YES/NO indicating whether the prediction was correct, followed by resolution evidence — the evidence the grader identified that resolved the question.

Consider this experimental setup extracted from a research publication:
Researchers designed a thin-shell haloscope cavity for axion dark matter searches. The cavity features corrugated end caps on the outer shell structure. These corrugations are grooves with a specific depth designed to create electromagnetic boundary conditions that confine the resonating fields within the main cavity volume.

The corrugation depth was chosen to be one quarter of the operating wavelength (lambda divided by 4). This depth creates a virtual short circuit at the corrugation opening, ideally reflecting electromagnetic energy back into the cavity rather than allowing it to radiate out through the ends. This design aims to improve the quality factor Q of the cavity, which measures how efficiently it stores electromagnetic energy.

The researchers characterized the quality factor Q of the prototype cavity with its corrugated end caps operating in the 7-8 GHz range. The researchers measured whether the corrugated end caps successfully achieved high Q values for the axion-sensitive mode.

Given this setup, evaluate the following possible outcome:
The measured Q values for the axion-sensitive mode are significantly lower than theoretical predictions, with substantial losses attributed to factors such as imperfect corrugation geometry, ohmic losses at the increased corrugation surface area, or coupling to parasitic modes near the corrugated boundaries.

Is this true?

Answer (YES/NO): NO